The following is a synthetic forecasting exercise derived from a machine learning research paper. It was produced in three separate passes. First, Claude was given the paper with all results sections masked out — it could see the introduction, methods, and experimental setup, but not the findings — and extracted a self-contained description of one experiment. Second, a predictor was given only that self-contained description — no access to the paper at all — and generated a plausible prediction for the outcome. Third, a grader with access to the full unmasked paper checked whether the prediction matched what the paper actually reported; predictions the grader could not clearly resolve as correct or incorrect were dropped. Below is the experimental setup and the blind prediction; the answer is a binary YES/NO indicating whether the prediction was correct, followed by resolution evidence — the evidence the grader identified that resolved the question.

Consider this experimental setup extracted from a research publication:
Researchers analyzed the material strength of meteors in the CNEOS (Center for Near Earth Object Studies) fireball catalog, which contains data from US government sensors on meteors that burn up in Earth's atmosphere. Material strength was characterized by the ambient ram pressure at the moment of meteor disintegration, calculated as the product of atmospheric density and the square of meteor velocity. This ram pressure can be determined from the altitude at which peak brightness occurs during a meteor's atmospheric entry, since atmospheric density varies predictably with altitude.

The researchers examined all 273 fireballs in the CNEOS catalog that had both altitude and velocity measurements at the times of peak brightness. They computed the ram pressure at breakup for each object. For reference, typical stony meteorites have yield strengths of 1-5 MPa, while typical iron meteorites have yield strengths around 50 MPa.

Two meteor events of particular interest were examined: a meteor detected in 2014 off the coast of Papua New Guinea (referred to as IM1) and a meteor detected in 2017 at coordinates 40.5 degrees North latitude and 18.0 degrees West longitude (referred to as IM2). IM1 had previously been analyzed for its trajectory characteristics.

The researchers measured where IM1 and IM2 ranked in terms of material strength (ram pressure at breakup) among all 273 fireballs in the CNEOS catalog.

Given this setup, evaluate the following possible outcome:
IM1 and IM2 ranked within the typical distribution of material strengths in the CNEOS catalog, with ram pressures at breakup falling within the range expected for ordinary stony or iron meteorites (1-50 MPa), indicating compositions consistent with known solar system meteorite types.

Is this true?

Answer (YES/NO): NO